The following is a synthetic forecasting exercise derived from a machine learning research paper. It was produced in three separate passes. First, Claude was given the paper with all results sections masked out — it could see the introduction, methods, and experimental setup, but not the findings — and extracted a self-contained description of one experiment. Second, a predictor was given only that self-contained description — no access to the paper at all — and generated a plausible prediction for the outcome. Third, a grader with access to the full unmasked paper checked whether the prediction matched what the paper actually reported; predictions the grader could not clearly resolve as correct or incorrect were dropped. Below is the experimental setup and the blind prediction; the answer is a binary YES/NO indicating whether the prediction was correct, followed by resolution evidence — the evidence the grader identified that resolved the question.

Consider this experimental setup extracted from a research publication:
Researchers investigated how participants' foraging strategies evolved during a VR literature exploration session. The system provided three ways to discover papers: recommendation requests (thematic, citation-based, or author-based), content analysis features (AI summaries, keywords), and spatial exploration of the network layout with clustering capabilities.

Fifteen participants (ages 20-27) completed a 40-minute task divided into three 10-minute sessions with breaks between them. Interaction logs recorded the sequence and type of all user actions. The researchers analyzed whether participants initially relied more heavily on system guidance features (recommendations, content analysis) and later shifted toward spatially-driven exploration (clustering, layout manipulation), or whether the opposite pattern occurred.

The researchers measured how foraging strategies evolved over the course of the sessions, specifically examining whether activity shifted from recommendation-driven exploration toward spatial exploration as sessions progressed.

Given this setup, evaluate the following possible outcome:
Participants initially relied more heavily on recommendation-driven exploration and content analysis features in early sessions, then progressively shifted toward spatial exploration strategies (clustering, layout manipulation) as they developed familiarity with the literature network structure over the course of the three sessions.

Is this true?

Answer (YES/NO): YES